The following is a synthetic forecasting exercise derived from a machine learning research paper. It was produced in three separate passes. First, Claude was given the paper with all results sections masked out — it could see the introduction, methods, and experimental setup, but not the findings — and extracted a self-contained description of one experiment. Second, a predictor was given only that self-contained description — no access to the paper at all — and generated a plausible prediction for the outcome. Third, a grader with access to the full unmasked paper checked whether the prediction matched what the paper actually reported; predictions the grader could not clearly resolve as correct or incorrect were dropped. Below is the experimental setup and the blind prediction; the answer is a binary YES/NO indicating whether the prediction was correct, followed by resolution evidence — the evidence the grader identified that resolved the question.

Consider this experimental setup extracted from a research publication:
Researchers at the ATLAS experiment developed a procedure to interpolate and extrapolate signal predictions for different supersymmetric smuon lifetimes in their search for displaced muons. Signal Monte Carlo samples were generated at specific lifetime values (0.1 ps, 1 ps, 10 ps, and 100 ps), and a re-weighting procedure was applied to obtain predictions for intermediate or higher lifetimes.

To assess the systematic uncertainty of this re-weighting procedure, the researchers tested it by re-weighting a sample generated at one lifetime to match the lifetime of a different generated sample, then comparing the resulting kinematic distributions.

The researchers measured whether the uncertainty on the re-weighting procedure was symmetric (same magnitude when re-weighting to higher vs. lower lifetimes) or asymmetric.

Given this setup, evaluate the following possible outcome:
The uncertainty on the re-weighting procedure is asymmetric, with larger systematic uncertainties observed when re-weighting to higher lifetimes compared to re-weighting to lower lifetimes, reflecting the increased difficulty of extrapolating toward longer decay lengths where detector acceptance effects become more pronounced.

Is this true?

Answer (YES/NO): YES